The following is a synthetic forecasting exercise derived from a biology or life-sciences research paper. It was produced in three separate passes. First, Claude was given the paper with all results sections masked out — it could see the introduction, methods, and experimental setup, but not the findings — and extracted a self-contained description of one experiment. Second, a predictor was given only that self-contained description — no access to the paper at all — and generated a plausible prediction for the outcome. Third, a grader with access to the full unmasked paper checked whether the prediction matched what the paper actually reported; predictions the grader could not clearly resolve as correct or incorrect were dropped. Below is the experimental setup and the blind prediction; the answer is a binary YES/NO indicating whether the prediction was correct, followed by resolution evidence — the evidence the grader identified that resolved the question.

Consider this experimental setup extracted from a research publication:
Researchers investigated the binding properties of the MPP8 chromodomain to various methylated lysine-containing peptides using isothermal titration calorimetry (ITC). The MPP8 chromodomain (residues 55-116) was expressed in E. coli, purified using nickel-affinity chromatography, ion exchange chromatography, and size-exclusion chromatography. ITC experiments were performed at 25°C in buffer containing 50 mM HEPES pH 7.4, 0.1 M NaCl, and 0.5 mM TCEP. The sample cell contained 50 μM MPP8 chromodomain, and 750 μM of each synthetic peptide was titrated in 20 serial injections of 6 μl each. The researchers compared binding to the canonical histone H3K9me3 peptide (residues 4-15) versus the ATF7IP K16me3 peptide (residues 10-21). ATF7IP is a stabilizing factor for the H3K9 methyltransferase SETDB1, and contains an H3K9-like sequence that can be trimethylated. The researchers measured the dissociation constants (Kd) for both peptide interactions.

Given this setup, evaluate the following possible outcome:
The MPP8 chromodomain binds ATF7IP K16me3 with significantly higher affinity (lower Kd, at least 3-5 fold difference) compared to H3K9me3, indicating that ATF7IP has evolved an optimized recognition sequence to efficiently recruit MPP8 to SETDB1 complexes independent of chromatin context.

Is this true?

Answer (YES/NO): YES